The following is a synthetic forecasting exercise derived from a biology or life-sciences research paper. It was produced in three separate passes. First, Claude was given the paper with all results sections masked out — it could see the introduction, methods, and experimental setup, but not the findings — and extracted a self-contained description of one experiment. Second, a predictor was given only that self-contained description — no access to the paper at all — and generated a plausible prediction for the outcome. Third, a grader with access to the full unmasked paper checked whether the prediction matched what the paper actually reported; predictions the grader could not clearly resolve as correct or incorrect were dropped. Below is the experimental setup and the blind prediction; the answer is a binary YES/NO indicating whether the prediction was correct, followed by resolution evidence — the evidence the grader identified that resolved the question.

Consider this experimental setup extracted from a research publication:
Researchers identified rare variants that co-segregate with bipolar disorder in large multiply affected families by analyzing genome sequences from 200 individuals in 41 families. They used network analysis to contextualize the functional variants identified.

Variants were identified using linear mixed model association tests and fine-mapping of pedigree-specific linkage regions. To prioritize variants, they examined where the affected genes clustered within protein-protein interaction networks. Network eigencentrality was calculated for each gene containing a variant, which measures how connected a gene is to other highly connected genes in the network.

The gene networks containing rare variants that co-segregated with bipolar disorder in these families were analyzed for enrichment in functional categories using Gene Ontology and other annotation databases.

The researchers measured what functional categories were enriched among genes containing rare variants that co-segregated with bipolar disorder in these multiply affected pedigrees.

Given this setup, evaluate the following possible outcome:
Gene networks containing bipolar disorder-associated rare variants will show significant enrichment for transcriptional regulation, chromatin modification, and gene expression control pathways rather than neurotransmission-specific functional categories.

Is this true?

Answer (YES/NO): NO